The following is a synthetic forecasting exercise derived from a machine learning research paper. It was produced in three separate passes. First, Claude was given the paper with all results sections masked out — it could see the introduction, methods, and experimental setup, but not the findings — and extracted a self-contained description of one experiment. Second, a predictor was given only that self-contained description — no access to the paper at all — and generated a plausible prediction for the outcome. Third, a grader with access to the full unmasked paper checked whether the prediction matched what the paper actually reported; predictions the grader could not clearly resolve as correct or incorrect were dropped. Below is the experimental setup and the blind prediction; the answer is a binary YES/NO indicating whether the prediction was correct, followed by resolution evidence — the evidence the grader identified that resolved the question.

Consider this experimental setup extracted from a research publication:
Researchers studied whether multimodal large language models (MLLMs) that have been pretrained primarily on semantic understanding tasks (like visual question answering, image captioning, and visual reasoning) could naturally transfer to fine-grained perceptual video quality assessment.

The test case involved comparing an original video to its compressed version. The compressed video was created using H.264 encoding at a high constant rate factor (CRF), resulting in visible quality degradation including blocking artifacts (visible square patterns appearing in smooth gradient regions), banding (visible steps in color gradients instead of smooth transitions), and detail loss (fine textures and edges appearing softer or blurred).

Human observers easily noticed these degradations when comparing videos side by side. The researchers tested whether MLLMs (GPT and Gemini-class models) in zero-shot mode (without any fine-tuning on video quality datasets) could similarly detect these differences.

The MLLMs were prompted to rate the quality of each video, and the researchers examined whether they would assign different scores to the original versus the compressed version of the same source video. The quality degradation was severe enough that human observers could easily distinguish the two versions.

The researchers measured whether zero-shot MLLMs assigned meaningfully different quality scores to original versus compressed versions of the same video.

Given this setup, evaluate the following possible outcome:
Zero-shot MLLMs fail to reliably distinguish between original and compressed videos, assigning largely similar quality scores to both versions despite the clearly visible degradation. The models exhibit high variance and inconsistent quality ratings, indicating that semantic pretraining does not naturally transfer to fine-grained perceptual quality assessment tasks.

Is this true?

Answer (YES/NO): YES